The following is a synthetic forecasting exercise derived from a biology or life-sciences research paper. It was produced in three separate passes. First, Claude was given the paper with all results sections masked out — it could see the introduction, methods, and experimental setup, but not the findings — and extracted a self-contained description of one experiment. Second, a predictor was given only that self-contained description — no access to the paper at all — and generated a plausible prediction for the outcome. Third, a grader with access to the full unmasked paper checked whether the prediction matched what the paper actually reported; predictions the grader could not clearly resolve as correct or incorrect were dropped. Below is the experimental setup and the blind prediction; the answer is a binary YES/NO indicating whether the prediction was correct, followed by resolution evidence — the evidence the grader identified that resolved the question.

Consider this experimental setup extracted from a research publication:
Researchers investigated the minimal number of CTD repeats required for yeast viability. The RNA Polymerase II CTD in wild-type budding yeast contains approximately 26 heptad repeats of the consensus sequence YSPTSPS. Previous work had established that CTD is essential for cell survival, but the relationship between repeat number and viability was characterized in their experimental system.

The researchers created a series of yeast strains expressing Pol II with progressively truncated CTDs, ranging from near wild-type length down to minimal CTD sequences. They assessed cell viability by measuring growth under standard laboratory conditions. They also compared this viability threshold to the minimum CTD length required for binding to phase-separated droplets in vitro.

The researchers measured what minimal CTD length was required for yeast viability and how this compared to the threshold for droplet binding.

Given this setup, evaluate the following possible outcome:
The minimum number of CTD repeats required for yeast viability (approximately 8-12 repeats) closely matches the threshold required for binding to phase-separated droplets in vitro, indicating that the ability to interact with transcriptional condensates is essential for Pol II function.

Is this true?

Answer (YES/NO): YES